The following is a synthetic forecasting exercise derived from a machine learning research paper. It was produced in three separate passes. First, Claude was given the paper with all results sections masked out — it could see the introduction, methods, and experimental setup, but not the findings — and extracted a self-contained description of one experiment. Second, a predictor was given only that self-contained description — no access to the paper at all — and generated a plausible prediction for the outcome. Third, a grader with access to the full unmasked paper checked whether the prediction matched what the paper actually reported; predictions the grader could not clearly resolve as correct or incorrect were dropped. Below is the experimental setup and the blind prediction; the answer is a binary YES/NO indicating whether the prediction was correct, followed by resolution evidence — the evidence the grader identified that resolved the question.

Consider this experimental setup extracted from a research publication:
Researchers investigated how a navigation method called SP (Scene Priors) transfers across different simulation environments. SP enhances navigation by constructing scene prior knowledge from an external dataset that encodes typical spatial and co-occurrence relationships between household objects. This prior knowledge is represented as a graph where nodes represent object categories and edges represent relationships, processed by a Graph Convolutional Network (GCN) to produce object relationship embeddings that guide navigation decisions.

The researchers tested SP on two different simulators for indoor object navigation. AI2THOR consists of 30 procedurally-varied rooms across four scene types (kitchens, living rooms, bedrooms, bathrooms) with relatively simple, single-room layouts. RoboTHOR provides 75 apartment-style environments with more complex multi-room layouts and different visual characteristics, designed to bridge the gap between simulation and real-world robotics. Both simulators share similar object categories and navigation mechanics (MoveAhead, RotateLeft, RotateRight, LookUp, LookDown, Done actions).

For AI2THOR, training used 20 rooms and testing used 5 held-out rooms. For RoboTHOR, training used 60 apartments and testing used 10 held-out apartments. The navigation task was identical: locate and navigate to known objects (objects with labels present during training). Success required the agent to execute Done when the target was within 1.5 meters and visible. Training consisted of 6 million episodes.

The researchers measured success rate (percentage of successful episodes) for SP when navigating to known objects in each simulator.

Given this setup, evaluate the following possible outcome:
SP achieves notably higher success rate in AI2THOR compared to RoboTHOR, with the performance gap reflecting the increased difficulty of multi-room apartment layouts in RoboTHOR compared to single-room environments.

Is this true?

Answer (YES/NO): YES